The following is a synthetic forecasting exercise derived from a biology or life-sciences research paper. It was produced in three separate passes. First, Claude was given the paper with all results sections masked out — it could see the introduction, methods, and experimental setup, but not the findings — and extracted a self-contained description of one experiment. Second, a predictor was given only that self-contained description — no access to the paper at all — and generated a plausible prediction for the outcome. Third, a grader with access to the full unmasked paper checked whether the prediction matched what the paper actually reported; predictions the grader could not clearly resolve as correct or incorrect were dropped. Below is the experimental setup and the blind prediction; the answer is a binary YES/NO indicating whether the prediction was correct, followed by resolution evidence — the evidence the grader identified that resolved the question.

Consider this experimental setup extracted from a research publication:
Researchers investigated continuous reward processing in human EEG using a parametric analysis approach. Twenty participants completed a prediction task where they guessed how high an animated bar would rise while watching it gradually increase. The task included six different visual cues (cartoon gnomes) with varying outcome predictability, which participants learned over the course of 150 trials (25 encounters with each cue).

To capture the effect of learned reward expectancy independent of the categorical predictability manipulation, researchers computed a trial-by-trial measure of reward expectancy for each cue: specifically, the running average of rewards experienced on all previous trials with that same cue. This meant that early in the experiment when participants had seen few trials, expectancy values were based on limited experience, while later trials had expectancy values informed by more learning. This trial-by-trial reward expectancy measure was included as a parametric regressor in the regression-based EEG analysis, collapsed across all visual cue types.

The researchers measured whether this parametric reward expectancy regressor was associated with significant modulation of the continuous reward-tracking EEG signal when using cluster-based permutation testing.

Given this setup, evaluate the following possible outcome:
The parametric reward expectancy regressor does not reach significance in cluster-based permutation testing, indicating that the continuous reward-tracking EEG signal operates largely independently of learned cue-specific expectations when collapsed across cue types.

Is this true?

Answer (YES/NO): NO